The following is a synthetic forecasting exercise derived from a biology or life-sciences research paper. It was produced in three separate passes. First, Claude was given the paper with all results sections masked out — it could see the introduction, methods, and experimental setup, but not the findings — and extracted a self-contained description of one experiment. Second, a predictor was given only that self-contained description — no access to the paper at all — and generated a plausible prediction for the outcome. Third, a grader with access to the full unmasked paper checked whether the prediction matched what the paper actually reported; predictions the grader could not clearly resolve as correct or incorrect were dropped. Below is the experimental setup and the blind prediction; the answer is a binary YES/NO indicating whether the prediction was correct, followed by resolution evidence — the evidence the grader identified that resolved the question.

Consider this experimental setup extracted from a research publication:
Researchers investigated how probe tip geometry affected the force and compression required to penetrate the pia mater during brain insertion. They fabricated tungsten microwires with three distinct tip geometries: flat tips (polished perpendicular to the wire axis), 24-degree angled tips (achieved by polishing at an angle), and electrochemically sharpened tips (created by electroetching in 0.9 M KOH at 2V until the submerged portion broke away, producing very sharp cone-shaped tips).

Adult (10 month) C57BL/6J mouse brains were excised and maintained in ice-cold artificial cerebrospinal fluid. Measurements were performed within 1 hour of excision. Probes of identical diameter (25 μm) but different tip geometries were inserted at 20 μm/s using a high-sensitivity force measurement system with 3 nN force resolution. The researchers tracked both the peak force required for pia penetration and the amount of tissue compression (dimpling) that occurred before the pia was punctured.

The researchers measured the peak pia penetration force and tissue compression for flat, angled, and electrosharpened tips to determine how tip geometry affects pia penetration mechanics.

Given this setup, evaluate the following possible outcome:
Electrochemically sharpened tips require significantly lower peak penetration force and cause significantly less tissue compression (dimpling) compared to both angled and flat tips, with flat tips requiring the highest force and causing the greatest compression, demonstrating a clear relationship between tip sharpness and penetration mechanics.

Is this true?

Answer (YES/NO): NO